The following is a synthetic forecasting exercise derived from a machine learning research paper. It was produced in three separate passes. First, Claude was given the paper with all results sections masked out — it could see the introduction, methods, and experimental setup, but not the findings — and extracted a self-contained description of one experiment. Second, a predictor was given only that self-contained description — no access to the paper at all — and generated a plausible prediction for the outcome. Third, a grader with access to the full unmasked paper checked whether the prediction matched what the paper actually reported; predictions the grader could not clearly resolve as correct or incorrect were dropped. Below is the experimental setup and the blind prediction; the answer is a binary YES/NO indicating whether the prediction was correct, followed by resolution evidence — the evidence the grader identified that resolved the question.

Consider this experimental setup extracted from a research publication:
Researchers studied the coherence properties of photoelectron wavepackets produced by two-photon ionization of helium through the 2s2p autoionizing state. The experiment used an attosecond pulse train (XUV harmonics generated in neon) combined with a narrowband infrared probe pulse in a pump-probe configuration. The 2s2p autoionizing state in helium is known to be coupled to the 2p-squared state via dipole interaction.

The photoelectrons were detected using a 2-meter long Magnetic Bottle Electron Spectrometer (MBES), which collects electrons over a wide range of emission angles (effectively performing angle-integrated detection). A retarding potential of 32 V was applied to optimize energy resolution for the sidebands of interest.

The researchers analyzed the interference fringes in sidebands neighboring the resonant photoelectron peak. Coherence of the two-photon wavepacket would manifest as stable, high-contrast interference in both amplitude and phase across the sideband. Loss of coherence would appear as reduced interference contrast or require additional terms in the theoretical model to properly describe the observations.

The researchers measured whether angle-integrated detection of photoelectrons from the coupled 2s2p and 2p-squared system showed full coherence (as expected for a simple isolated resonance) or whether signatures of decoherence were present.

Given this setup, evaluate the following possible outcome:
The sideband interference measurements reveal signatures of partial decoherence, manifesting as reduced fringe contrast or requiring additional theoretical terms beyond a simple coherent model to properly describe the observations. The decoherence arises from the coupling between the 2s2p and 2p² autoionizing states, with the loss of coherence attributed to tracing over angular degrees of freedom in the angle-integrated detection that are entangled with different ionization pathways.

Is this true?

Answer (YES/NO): YES